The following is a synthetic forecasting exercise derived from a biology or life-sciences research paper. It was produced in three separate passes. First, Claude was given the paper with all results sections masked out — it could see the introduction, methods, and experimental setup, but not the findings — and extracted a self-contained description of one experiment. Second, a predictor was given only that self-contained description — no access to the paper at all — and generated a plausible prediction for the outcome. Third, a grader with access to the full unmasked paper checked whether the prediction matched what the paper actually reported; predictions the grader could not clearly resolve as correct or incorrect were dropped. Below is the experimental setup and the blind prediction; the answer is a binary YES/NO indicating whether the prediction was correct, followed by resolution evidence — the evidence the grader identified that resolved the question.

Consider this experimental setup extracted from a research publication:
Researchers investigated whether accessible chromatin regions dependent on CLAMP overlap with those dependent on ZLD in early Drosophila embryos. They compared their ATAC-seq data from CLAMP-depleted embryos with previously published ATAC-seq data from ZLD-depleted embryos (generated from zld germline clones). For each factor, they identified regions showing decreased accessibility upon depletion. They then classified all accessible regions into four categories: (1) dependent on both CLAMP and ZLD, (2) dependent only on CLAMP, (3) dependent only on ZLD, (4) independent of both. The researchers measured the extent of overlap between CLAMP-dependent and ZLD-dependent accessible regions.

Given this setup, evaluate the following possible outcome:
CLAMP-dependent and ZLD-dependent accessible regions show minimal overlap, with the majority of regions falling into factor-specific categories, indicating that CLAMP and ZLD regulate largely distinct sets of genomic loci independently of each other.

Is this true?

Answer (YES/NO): NO